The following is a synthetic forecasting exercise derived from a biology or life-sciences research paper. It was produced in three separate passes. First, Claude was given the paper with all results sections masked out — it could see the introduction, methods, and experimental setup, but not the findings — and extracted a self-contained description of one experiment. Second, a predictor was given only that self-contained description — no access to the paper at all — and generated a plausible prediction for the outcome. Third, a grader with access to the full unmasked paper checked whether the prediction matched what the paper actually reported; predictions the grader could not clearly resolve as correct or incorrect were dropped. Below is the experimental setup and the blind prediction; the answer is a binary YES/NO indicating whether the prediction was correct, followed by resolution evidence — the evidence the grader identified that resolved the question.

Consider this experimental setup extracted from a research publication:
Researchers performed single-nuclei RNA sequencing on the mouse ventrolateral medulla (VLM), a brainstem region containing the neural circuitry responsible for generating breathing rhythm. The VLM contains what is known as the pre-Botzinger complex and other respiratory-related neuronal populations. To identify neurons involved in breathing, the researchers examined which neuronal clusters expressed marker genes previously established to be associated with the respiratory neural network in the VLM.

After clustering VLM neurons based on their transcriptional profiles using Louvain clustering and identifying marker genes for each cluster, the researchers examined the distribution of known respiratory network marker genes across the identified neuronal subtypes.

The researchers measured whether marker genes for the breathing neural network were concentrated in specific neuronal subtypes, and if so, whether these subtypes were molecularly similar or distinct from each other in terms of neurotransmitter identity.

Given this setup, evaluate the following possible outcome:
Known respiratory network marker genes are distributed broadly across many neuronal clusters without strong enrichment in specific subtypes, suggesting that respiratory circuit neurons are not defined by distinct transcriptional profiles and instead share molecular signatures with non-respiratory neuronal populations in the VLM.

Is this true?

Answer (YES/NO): NO